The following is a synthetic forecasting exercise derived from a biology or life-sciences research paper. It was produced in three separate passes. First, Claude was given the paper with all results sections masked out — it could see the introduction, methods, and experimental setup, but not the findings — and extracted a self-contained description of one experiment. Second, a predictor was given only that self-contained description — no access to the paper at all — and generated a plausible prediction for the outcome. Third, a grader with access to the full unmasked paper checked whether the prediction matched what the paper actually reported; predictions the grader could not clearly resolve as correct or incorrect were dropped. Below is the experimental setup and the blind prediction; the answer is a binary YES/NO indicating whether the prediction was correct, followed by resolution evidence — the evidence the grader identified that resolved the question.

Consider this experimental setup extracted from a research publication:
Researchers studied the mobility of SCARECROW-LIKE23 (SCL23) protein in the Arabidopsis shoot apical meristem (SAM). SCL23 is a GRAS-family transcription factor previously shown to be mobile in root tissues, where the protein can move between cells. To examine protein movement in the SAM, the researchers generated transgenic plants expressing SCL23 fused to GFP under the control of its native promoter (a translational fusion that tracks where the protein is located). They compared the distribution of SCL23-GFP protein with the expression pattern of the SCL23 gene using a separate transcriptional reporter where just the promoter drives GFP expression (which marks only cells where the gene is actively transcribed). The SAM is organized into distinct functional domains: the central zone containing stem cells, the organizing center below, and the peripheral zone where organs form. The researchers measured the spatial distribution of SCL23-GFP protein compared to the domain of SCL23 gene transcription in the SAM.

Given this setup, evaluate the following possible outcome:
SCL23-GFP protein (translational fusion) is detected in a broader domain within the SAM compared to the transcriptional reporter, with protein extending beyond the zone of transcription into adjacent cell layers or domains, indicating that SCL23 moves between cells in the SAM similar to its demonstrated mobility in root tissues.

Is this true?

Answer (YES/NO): YES